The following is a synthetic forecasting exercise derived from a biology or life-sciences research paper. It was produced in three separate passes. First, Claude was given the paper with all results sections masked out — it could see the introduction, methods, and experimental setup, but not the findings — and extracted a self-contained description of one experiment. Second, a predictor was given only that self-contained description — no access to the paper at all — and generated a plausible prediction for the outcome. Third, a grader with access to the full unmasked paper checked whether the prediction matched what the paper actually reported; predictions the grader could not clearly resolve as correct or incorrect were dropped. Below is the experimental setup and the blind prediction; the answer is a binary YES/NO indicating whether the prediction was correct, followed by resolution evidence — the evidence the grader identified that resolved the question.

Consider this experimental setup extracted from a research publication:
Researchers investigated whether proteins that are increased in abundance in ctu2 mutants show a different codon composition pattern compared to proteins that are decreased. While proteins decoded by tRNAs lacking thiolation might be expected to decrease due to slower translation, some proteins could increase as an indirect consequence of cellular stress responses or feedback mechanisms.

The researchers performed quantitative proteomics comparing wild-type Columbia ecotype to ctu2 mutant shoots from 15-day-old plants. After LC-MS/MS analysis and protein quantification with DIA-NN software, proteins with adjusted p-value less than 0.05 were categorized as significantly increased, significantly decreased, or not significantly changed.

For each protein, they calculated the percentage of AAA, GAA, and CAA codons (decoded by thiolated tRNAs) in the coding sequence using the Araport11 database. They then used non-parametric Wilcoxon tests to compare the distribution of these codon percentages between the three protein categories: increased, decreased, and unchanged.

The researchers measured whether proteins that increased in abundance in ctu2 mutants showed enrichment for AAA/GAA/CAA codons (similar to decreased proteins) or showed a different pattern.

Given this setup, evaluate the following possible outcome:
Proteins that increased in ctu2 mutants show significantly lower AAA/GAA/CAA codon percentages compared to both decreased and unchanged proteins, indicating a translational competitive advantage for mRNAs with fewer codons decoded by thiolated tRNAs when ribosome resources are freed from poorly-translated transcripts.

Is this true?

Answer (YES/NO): YES